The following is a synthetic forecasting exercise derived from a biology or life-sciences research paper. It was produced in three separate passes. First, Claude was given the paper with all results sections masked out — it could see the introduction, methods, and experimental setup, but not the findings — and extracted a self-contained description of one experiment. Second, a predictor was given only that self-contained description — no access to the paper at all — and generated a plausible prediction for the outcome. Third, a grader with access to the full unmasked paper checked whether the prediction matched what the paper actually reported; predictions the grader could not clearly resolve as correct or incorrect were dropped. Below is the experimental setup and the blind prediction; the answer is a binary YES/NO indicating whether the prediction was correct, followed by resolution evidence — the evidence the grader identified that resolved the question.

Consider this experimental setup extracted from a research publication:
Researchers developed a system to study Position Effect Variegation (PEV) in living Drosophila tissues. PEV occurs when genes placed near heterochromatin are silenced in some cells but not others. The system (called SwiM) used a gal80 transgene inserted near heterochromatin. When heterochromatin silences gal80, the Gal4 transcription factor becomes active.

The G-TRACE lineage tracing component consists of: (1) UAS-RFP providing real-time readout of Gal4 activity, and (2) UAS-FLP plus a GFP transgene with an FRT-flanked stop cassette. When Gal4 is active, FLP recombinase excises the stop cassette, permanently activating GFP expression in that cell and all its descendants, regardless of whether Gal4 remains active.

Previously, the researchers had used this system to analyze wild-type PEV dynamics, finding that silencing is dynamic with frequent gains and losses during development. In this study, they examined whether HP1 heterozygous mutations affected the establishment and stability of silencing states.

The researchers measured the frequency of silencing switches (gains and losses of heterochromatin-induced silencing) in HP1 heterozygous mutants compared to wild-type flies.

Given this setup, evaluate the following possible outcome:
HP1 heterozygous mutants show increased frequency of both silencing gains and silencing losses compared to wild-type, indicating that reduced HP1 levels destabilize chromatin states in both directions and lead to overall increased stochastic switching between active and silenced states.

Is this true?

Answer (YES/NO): NO